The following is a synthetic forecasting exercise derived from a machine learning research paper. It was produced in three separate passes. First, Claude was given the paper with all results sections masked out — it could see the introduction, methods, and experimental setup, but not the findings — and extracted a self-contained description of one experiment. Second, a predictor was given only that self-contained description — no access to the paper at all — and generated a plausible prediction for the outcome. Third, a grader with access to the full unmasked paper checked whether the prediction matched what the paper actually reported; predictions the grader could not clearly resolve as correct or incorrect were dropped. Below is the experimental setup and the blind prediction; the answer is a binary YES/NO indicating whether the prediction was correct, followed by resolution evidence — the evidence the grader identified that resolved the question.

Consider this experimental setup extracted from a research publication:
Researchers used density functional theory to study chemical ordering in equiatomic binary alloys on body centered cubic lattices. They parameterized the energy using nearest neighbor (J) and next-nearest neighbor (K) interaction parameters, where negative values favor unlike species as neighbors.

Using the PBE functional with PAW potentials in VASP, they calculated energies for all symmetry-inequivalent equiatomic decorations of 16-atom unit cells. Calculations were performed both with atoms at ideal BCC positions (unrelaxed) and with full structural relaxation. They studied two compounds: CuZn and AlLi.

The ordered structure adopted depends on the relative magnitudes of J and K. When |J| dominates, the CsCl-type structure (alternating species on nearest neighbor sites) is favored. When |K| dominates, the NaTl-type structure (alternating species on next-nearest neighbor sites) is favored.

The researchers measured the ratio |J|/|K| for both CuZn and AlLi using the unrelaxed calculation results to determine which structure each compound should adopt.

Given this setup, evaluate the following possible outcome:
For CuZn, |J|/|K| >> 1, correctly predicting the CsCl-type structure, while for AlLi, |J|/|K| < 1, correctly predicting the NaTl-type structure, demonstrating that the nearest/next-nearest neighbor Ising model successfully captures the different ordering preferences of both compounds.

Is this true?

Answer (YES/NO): NO